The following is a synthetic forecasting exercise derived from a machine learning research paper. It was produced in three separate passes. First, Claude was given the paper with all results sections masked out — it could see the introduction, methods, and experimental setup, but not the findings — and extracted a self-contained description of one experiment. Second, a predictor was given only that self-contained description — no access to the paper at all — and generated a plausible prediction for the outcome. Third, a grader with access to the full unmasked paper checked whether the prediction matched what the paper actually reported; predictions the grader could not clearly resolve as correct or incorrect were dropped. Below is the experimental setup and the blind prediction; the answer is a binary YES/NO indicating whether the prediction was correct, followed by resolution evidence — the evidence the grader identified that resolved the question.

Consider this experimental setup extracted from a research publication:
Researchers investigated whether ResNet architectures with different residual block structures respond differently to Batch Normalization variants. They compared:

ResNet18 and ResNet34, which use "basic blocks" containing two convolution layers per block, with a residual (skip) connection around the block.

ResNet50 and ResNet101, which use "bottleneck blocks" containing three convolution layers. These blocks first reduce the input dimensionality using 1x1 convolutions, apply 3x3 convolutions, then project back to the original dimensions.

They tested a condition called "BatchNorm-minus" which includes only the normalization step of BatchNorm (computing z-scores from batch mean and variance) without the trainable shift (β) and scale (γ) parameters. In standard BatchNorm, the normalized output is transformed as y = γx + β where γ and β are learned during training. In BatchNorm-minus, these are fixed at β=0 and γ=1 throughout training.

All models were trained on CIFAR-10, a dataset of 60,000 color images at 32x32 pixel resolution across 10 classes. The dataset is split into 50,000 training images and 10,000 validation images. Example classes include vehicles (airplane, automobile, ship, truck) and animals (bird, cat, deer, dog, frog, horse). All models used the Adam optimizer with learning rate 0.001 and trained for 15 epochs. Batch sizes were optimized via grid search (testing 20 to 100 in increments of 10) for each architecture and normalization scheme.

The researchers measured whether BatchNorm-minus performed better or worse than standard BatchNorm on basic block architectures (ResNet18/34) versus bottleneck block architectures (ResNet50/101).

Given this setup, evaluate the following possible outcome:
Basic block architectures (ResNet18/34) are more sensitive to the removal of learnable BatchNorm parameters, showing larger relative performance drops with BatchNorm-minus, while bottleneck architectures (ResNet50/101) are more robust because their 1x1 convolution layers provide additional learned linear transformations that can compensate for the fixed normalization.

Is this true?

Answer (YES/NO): NO